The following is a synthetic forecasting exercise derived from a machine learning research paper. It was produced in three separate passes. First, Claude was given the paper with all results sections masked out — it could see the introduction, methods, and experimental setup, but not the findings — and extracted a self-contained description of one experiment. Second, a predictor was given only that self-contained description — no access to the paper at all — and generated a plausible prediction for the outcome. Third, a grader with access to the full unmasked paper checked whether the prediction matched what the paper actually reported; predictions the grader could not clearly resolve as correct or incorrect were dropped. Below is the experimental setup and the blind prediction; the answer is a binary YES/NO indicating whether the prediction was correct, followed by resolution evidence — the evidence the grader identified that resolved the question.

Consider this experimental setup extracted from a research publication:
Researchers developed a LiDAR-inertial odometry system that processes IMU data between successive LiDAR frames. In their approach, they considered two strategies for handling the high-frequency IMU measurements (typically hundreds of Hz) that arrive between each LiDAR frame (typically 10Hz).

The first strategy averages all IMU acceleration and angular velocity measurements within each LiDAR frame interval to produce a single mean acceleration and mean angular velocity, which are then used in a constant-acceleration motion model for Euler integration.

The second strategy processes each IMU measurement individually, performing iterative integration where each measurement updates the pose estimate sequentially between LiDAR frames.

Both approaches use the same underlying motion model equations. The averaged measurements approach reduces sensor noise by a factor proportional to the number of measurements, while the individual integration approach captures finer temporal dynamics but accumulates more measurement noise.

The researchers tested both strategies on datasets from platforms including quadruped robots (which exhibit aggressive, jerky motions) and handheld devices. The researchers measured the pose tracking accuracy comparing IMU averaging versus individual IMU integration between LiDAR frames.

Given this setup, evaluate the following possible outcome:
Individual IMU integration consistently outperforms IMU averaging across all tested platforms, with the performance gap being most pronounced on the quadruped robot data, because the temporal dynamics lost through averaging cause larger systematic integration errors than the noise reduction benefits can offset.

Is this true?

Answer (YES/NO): NO